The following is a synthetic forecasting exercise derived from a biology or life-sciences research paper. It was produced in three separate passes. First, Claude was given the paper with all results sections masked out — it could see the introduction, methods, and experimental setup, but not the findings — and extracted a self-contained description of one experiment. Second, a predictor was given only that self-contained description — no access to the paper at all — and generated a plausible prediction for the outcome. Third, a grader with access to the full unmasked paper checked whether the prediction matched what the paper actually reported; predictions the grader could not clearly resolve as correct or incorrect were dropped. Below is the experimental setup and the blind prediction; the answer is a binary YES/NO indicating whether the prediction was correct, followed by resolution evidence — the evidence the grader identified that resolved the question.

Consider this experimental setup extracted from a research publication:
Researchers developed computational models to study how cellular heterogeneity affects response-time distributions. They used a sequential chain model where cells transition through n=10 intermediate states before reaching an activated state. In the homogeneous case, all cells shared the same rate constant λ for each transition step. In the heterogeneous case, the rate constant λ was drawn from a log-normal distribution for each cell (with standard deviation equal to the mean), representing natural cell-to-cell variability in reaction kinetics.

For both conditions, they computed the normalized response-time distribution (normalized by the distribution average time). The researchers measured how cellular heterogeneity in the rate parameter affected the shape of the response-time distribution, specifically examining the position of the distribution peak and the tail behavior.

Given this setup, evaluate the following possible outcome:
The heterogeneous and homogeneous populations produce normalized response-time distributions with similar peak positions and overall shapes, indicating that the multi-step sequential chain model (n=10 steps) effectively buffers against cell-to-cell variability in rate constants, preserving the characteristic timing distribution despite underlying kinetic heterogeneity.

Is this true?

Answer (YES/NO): NO